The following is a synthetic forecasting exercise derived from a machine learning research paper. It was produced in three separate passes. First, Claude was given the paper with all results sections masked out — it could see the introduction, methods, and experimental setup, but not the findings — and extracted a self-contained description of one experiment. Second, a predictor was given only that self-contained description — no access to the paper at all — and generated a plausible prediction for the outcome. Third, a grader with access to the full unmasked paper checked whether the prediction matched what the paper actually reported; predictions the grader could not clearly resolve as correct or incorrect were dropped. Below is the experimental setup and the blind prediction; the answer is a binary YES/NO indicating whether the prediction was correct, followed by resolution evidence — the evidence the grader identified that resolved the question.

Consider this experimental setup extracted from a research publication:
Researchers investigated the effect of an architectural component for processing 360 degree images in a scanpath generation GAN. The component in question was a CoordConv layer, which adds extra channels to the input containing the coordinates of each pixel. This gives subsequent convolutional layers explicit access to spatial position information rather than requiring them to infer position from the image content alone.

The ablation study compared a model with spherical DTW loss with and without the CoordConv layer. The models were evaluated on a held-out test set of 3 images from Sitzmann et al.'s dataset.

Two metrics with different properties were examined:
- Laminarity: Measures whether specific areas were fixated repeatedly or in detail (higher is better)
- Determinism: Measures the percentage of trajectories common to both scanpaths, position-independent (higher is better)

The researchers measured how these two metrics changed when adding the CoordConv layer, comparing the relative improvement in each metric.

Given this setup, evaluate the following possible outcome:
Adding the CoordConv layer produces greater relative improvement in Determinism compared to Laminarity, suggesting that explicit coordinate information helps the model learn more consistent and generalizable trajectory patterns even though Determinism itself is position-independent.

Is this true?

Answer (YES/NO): NO